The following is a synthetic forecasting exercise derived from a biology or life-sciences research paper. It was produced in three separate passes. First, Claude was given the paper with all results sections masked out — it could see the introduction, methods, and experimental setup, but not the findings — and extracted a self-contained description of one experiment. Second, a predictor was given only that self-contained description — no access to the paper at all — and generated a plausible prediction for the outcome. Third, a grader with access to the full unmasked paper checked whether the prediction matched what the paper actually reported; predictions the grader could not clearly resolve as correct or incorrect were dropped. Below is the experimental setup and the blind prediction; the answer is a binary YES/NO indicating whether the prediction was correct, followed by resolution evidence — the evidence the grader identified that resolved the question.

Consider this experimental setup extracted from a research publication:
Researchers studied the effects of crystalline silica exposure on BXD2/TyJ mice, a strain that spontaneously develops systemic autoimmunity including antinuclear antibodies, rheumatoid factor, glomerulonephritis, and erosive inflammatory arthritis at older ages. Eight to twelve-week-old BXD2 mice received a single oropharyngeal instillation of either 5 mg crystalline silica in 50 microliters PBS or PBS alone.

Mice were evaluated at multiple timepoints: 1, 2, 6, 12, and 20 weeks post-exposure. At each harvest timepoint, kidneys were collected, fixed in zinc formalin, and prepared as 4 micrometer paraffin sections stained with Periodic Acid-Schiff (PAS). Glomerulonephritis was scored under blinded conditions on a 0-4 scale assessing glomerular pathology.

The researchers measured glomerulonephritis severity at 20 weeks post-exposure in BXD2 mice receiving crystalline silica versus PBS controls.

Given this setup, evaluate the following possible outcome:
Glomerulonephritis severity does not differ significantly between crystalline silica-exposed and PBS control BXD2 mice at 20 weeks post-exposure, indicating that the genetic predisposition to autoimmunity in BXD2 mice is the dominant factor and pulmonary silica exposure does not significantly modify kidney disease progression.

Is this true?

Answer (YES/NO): YES